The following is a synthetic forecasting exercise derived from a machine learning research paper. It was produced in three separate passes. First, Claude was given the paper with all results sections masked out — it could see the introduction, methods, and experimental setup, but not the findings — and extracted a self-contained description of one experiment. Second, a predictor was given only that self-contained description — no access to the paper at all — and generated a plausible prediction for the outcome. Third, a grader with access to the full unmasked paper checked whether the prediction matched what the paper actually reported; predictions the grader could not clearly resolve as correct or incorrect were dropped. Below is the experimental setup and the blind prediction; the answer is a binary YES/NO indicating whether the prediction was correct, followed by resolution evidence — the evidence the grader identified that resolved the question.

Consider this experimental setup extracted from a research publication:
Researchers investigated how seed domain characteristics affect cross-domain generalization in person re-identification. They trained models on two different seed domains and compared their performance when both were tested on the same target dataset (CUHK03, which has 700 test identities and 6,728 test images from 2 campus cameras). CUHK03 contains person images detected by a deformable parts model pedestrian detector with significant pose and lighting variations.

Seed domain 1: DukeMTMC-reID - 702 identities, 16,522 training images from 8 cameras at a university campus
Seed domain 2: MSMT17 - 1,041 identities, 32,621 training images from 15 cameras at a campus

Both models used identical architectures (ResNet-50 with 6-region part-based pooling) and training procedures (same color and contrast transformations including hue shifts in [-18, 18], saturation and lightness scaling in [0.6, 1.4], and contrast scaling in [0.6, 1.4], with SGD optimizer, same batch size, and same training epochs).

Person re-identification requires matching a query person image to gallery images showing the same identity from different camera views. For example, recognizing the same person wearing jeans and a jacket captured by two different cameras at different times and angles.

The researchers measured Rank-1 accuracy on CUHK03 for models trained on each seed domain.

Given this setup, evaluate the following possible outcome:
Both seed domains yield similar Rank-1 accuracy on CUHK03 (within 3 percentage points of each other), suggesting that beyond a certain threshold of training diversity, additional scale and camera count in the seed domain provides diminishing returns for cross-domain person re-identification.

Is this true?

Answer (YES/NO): YES